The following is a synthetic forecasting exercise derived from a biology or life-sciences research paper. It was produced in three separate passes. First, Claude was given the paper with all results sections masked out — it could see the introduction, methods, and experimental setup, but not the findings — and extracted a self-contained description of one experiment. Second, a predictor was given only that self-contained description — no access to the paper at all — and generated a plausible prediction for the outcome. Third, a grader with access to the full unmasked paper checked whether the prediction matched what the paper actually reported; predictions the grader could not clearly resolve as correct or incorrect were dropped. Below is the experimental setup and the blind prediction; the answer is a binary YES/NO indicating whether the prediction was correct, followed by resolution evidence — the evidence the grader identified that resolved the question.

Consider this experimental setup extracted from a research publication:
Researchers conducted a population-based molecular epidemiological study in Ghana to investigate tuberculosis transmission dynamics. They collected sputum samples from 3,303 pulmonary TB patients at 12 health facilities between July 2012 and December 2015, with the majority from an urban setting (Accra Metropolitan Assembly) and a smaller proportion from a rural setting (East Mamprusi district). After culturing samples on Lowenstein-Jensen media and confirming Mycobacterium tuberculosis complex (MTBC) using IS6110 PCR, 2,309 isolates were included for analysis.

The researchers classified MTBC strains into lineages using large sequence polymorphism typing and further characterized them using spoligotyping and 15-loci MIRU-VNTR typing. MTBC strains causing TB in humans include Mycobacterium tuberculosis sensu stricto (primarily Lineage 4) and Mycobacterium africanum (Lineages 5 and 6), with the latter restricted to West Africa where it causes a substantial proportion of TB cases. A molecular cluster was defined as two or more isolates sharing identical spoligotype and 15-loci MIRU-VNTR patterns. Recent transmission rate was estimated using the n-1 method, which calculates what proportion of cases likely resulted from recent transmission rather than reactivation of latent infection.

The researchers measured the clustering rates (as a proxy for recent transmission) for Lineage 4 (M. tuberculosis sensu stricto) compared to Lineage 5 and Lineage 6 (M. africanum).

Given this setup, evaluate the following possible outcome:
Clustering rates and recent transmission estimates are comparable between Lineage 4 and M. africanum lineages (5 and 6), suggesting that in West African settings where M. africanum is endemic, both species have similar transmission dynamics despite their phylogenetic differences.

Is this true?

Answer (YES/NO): NO